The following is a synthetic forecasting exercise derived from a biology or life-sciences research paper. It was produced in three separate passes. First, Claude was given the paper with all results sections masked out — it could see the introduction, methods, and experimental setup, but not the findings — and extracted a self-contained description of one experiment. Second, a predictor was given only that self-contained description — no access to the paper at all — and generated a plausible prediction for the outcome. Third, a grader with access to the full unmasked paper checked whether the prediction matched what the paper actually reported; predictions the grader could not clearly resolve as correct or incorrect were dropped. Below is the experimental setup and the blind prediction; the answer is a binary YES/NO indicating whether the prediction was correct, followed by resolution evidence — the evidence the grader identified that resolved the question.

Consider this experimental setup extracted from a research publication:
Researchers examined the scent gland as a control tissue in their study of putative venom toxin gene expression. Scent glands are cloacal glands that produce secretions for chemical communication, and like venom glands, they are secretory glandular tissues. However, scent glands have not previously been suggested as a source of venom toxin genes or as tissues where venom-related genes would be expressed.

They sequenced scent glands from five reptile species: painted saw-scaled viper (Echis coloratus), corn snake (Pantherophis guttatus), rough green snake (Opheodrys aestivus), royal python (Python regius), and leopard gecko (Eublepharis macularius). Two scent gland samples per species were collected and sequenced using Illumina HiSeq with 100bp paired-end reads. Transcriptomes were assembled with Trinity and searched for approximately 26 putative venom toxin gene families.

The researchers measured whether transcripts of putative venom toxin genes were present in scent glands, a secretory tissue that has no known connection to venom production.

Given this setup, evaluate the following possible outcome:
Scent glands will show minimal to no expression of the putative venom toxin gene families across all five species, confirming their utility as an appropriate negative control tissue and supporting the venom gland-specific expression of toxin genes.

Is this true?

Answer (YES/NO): NO